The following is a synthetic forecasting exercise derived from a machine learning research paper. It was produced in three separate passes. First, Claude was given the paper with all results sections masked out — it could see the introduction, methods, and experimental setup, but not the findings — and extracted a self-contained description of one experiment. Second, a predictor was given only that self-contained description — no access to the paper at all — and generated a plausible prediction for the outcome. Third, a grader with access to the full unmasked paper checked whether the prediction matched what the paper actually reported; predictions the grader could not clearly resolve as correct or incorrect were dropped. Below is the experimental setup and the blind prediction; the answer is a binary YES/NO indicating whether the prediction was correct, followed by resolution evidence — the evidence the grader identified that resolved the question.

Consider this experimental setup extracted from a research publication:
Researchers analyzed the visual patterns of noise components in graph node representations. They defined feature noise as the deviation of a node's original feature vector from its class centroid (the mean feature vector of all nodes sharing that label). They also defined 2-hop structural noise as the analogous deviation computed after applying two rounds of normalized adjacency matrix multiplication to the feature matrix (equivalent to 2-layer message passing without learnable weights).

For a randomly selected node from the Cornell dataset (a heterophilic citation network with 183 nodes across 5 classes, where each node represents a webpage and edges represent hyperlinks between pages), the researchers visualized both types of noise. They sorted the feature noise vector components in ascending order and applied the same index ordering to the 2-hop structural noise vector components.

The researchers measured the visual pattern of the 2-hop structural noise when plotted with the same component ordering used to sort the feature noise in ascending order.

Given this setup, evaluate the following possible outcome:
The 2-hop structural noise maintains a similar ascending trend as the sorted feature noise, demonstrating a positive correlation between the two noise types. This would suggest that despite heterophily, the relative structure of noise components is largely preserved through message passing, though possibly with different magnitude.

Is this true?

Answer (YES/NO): NO